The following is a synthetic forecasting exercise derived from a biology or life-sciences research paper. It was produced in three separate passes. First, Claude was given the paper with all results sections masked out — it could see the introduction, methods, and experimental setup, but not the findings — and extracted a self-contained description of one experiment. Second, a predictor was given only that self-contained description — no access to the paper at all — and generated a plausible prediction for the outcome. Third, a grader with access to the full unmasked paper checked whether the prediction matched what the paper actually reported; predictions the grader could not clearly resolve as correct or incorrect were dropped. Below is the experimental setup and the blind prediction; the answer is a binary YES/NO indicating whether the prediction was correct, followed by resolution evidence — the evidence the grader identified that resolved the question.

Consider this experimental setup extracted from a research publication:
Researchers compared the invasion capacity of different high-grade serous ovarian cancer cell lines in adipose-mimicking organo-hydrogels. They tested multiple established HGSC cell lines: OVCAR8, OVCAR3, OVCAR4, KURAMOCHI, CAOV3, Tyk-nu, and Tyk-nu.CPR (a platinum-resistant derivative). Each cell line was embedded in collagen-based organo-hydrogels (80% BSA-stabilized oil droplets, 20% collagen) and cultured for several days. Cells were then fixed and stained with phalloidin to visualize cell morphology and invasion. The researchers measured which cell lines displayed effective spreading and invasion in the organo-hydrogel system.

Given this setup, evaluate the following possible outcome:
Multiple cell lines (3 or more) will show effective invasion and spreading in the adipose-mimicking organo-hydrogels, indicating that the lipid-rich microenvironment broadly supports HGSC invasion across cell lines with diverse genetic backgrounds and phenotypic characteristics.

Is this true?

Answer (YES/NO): YES